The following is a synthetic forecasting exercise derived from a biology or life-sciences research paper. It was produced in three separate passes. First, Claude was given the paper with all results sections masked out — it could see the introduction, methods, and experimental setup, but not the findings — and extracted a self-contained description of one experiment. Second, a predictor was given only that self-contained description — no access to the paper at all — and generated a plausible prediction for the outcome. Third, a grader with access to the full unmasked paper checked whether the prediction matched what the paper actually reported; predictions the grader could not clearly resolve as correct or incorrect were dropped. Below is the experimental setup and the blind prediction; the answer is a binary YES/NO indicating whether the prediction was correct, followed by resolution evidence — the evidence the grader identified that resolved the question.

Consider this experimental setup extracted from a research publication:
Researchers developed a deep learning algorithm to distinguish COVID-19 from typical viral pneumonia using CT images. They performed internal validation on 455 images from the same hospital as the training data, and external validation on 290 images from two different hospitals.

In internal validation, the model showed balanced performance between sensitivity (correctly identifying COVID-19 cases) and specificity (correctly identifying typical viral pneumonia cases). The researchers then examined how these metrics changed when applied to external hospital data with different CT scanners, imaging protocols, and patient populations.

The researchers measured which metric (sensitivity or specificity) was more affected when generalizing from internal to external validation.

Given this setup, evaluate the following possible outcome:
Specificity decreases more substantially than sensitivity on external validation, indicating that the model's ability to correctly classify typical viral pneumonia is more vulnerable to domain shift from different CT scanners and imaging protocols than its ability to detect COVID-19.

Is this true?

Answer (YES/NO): NO